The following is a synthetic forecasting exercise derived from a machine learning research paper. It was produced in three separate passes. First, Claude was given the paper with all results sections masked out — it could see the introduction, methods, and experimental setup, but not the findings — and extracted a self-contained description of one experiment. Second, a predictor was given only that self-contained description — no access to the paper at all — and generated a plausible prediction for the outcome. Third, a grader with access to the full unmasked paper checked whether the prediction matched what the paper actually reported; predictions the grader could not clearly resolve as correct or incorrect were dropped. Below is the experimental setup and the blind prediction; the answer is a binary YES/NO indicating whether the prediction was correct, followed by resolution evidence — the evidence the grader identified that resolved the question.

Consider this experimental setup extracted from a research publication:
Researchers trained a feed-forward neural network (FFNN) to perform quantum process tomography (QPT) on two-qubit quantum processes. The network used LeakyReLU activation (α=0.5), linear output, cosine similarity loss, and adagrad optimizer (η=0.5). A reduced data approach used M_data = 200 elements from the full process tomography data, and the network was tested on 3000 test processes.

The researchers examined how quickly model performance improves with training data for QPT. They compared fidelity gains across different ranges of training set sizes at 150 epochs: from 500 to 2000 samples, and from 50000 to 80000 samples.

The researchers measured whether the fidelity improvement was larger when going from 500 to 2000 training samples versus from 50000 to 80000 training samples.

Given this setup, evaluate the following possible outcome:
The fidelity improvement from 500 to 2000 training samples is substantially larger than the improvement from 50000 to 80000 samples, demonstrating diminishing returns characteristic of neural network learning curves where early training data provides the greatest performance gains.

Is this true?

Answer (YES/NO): YES